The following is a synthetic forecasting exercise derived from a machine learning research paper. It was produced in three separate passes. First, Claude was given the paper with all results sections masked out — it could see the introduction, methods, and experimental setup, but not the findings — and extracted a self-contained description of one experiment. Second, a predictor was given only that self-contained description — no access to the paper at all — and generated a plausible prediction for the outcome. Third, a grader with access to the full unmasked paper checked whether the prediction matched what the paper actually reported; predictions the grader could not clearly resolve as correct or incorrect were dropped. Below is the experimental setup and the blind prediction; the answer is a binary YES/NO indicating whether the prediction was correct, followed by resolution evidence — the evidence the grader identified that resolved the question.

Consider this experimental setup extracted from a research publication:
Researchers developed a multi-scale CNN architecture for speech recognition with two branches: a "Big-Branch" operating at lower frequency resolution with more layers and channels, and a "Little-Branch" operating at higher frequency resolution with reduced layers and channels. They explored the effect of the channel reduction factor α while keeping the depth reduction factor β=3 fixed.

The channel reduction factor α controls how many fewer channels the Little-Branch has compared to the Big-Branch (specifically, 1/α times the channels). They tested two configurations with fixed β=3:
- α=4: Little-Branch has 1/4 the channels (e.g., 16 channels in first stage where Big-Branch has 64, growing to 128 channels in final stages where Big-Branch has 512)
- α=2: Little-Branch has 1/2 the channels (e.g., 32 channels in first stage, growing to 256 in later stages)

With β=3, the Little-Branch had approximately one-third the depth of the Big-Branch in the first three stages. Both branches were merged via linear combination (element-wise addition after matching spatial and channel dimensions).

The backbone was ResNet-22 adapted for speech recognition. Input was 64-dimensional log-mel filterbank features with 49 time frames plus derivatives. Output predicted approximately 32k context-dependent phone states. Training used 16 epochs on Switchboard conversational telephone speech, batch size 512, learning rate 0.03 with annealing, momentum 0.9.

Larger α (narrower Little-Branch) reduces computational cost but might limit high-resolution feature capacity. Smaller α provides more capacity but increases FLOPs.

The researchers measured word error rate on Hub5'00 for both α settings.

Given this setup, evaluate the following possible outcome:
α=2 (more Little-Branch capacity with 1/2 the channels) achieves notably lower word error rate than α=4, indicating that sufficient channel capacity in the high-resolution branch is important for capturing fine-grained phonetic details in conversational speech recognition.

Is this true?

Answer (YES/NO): YES